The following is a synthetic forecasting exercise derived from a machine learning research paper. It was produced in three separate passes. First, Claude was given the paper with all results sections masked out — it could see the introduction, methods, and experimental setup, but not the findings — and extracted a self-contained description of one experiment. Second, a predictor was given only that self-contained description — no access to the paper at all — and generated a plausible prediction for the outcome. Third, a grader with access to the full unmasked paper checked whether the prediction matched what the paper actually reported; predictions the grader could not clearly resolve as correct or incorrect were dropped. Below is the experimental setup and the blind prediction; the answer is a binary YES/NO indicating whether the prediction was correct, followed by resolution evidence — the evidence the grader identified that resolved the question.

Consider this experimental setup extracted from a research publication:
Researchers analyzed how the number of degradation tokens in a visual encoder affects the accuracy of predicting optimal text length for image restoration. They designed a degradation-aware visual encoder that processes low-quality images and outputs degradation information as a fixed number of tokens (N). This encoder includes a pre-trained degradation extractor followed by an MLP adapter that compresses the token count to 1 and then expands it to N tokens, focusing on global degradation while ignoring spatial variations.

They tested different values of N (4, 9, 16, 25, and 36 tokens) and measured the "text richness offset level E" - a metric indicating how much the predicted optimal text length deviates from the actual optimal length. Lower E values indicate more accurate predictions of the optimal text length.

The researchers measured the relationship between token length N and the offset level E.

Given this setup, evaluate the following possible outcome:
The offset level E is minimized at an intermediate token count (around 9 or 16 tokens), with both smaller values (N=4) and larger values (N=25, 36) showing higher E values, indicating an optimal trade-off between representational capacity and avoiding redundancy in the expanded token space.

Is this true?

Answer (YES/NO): NO